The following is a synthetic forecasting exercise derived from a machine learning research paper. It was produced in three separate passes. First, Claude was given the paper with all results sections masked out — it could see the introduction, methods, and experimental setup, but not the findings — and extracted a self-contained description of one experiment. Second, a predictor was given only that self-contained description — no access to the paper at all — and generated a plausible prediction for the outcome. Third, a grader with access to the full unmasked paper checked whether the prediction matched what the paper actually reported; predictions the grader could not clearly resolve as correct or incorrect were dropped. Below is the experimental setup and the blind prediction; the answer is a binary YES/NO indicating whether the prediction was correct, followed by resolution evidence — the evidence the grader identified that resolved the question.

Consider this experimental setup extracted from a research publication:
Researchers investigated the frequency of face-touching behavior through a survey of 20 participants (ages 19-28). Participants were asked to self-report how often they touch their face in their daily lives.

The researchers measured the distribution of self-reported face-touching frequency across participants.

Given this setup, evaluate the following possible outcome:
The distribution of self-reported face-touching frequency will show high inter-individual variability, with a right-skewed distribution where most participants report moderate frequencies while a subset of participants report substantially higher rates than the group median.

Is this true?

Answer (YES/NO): NO